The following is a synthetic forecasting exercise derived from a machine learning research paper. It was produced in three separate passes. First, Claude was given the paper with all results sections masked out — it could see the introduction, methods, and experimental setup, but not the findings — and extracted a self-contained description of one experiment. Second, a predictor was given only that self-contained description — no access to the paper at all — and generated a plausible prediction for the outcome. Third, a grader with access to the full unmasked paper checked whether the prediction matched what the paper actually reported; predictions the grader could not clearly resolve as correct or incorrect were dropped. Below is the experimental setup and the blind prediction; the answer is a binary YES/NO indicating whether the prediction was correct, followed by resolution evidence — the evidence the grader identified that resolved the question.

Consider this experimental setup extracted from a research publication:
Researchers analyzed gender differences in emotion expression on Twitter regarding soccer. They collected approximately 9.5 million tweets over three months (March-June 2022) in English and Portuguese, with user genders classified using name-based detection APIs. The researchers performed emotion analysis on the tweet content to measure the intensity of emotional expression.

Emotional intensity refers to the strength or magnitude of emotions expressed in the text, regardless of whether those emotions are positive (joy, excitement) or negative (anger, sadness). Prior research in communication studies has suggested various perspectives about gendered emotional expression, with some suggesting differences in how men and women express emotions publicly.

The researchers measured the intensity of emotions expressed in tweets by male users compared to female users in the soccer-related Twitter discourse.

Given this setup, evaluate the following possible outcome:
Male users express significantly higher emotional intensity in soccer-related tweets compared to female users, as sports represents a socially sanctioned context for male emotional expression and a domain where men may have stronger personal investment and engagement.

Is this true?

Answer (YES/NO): NO